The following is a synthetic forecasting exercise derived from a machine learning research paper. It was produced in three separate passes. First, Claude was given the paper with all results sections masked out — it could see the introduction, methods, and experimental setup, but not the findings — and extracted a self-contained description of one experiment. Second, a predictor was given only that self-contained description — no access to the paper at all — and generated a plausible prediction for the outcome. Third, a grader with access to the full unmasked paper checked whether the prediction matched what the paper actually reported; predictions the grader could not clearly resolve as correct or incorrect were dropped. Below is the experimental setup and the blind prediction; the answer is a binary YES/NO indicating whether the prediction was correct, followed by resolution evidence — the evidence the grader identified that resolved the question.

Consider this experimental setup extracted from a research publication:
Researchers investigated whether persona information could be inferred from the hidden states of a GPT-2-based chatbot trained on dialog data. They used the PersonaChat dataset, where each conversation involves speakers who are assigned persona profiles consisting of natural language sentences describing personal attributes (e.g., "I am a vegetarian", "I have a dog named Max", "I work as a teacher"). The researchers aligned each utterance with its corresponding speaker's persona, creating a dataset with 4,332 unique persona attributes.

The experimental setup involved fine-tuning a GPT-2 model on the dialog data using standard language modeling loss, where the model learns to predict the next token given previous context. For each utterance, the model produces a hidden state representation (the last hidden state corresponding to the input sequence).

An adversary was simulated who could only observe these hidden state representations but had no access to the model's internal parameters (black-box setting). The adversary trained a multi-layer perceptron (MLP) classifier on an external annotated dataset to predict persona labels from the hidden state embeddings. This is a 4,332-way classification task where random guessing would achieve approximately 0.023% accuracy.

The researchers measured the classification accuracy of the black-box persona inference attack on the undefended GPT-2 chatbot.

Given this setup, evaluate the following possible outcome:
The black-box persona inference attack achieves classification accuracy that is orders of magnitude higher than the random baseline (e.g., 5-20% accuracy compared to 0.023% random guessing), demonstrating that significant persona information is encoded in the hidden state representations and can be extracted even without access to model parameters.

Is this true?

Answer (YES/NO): YES